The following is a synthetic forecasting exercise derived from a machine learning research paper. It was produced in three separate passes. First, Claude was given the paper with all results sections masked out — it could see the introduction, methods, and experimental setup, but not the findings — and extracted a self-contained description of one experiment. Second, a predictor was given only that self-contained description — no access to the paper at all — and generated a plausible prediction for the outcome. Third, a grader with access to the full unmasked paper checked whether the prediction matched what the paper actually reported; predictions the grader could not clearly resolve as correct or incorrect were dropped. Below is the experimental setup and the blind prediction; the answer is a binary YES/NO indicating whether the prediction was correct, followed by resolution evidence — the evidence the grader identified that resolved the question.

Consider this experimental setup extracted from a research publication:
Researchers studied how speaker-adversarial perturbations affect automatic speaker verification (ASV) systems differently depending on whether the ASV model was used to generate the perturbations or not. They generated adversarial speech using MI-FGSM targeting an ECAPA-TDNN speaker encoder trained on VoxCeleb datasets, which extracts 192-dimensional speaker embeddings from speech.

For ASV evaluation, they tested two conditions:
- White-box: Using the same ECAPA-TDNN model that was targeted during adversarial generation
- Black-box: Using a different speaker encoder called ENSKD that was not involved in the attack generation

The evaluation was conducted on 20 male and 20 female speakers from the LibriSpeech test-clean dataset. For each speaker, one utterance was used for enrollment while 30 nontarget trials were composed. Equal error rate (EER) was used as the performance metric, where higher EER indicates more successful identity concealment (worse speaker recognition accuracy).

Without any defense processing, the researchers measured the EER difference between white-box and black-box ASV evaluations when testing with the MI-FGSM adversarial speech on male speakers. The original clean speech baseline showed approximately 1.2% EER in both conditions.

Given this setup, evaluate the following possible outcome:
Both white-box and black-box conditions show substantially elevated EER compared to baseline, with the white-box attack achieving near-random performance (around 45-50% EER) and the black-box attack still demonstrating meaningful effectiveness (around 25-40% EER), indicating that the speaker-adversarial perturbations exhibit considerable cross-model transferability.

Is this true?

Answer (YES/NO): NO